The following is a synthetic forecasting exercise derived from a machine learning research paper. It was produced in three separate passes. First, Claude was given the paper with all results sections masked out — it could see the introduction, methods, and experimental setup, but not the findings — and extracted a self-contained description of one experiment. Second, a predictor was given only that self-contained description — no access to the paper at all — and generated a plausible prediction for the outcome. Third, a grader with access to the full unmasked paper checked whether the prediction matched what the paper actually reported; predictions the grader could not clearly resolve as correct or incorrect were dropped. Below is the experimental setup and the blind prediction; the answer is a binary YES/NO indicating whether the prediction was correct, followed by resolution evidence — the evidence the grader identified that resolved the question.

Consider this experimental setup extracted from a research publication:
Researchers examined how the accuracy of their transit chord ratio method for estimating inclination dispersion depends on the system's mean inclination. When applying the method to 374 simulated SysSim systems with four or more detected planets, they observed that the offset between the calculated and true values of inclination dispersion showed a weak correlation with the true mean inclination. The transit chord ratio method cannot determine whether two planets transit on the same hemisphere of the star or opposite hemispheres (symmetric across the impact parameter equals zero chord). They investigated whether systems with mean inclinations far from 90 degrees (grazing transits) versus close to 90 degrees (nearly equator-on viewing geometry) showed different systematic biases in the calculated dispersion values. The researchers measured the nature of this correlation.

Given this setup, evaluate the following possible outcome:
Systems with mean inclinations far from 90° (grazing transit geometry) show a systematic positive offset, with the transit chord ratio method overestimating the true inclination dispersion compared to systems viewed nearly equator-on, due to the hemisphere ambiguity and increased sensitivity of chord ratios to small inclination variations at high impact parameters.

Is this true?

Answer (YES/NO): NO